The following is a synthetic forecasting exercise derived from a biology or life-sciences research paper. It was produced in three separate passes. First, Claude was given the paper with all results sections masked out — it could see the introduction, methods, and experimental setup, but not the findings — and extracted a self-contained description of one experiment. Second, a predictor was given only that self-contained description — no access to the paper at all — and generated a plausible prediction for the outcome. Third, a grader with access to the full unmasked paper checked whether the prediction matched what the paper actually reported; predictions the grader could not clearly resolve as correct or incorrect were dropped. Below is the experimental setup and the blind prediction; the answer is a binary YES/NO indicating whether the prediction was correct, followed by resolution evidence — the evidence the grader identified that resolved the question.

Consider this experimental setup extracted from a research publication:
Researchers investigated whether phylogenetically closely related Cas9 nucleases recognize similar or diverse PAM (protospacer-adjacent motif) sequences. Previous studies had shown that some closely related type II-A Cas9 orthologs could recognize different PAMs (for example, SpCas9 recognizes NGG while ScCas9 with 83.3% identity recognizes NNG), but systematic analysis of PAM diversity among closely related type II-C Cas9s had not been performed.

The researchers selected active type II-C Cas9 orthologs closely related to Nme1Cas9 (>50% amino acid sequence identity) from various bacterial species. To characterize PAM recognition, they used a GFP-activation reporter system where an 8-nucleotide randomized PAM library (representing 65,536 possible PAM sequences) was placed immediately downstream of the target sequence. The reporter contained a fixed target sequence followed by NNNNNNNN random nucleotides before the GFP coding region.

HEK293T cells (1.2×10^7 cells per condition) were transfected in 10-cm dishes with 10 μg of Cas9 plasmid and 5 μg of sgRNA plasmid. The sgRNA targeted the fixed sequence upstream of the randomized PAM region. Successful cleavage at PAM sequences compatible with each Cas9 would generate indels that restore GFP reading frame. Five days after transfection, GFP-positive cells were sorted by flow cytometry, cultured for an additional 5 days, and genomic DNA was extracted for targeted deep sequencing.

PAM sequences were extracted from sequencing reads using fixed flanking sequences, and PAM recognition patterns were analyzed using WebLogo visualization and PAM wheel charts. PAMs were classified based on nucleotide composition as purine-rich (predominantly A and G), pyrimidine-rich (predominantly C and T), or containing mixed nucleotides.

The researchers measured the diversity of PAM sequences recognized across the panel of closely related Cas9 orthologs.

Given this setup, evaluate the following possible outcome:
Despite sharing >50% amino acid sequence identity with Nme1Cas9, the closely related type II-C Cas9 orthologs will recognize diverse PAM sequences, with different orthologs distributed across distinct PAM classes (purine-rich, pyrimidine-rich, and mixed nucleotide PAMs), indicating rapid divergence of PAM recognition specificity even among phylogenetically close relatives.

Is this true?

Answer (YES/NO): YES